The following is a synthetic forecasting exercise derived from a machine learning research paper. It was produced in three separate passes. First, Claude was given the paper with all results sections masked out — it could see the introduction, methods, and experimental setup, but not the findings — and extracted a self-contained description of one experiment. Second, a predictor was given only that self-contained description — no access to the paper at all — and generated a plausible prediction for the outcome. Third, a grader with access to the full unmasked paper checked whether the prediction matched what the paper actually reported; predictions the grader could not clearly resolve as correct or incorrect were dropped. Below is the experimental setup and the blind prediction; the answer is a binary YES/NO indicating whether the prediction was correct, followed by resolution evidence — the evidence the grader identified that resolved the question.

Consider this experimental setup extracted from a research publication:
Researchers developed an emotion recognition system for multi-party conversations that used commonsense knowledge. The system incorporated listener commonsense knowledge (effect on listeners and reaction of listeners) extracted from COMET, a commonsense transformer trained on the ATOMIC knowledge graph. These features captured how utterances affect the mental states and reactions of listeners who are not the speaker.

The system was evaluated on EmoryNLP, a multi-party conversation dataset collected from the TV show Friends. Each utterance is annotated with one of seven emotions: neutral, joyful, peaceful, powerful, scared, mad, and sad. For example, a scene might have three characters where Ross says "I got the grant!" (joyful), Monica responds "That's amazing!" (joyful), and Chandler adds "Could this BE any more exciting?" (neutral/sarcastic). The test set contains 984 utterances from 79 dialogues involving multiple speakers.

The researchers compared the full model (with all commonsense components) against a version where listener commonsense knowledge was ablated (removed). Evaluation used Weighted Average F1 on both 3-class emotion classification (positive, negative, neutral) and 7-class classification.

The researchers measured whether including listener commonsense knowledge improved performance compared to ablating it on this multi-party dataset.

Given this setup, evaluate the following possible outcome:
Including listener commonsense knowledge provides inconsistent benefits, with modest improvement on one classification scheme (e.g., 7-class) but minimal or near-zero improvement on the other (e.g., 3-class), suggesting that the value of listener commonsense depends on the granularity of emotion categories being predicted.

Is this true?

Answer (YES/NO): NO